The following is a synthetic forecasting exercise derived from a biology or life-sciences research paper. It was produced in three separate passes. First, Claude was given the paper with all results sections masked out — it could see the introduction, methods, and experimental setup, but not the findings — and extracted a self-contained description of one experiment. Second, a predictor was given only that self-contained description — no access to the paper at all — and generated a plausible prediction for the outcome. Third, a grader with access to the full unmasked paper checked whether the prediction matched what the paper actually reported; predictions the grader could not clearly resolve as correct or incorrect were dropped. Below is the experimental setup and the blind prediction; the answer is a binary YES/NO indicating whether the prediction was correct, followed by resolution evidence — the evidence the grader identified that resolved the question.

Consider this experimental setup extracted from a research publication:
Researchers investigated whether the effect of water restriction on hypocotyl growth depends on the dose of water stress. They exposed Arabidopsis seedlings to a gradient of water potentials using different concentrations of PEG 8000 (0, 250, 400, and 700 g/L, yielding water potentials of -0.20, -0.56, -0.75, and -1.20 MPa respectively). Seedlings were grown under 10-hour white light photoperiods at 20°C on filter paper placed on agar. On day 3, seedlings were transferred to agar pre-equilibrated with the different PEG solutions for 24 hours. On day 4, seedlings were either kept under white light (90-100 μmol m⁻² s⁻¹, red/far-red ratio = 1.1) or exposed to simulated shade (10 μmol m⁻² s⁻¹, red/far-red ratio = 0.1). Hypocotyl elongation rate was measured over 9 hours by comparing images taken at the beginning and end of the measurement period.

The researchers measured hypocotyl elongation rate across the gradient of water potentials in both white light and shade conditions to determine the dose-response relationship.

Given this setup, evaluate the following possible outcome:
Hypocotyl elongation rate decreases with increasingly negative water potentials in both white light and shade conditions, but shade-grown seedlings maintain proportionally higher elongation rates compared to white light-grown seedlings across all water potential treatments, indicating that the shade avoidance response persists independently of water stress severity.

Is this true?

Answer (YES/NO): NO